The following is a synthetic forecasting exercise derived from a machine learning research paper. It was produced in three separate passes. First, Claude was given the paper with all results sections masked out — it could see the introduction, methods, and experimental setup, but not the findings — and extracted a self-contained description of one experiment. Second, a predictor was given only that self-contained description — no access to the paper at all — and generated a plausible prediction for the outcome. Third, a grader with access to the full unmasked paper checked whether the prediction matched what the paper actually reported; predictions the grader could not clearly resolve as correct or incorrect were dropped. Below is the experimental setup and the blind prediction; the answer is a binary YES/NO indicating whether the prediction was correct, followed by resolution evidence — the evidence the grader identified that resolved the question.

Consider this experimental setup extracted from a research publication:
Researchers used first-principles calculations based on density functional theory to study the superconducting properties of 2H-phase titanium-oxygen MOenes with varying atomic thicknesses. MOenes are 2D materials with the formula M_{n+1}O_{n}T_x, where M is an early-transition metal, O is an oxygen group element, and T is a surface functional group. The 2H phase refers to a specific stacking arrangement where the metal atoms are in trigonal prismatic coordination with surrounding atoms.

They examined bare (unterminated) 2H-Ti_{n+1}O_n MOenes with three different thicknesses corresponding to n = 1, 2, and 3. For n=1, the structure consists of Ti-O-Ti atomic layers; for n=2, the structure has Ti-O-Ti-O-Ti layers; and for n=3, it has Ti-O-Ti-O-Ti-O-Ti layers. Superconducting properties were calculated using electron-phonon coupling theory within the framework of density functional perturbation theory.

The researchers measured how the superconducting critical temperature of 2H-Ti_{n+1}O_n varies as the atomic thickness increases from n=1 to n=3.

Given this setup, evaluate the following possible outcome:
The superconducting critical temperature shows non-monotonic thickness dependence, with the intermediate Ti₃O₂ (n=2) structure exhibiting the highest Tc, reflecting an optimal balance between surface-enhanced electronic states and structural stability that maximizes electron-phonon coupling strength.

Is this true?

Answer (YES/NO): NO